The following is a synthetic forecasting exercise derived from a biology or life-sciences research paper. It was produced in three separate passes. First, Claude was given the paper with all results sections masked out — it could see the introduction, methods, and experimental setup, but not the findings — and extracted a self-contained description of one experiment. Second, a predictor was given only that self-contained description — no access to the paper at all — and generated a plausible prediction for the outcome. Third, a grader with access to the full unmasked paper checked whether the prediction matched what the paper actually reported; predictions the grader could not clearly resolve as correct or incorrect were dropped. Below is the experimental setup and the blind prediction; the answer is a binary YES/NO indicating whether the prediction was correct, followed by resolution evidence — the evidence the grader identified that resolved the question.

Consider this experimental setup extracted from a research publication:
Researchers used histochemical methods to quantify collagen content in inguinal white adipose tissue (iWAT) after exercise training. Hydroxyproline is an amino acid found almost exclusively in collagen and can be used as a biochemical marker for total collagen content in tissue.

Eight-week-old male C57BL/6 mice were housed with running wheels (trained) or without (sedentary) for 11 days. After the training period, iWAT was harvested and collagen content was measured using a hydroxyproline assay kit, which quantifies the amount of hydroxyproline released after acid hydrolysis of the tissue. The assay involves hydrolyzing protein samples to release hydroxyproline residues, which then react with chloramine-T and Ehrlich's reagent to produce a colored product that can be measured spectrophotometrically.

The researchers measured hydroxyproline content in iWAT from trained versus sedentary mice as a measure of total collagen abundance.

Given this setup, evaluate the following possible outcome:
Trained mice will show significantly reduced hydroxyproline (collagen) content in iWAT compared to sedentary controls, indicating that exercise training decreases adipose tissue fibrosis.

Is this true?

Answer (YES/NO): YES